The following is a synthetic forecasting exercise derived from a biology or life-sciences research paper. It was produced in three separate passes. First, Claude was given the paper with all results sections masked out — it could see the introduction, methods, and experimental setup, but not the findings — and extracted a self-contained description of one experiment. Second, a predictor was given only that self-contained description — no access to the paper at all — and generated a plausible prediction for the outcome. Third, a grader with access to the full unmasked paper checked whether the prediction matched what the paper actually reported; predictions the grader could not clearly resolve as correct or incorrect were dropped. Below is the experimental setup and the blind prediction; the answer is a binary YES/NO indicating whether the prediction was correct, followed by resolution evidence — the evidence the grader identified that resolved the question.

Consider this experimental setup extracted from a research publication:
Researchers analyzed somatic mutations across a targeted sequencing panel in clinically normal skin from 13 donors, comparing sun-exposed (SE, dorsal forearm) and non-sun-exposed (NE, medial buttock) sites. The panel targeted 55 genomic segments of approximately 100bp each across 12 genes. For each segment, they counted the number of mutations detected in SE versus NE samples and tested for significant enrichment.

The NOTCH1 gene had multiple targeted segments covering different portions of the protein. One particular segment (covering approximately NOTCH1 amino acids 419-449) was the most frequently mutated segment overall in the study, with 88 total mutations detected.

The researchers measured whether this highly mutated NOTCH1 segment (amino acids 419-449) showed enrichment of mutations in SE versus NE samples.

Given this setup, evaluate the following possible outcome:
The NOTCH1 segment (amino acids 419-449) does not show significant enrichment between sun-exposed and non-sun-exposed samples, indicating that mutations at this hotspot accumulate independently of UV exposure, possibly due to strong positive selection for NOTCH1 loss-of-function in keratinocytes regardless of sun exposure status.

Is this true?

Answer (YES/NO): YES